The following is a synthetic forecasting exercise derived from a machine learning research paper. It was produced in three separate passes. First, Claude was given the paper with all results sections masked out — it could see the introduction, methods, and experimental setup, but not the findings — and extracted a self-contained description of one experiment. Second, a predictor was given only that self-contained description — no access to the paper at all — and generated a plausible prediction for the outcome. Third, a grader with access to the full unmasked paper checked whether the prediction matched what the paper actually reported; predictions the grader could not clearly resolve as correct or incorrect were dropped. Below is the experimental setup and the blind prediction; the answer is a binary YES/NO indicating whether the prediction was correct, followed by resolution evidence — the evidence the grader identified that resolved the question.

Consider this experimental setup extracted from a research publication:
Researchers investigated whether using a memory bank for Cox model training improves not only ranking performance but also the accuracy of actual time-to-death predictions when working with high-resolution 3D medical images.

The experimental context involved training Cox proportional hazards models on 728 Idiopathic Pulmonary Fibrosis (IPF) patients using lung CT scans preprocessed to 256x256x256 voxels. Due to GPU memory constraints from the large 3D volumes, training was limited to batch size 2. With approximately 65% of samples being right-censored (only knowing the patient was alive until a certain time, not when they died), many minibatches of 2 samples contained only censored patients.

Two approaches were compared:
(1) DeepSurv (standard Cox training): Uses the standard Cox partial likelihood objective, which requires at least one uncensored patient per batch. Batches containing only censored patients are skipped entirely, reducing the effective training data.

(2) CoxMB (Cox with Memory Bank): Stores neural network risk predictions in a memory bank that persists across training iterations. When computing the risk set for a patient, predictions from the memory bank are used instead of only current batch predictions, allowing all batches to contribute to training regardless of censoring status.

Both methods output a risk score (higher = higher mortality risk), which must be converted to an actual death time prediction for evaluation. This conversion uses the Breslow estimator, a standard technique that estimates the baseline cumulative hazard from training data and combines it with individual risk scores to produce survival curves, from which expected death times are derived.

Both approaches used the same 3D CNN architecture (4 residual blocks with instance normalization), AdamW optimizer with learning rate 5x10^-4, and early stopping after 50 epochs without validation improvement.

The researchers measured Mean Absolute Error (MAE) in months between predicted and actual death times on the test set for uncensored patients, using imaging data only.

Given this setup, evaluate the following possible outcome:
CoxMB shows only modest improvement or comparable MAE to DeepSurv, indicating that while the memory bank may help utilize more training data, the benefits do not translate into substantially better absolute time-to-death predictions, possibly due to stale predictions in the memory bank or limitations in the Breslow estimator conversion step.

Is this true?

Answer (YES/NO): NO